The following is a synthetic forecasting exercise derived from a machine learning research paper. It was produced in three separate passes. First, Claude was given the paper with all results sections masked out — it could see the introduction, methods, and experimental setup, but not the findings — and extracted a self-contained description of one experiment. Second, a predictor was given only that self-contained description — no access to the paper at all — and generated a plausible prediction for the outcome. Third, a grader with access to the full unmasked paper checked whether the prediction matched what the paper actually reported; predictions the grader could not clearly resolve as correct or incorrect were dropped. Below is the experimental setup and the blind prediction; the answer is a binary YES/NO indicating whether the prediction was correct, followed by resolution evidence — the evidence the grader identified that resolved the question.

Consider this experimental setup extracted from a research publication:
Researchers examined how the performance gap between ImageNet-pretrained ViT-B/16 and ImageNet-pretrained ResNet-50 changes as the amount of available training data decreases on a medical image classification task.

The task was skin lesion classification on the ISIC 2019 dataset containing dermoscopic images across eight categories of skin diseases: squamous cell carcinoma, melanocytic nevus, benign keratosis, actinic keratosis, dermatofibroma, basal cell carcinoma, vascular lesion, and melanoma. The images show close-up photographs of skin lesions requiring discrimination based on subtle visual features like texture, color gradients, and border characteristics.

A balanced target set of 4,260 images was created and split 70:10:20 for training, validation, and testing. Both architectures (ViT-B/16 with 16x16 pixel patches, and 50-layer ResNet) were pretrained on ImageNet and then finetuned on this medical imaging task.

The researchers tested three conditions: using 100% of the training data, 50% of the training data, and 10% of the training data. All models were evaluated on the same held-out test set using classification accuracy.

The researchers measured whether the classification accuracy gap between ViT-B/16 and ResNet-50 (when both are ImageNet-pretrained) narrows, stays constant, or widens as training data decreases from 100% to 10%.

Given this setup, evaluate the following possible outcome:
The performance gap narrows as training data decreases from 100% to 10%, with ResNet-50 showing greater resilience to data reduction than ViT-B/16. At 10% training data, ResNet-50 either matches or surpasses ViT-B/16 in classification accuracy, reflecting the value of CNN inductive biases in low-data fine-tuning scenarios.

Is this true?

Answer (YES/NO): NO